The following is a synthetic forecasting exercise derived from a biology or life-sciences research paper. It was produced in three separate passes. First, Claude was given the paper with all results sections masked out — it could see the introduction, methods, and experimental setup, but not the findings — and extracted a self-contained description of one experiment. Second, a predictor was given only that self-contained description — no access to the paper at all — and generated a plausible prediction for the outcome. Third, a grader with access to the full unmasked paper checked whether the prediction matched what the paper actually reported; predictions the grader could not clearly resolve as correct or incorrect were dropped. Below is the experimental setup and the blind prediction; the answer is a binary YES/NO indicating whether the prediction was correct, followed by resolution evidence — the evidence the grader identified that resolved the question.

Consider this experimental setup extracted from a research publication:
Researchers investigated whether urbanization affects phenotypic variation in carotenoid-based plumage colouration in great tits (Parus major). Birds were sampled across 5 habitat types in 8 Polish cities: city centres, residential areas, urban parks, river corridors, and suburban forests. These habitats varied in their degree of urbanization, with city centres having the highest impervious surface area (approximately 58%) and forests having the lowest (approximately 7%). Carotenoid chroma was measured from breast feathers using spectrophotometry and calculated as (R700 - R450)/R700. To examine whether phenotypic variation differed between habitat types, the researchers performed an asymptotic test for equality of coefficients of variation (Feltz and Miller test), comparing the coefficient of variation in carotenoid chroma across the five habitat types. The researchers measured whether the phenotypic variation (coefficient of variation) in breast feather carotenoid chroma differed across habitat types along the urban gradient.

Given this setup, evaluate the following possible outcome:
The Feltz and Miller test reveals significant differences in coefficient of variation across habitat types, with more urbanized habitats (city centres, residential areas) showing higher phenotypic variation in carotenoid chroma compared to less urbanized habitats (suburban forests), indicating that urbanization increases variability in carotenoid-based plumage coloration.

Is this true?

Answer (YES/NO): YES